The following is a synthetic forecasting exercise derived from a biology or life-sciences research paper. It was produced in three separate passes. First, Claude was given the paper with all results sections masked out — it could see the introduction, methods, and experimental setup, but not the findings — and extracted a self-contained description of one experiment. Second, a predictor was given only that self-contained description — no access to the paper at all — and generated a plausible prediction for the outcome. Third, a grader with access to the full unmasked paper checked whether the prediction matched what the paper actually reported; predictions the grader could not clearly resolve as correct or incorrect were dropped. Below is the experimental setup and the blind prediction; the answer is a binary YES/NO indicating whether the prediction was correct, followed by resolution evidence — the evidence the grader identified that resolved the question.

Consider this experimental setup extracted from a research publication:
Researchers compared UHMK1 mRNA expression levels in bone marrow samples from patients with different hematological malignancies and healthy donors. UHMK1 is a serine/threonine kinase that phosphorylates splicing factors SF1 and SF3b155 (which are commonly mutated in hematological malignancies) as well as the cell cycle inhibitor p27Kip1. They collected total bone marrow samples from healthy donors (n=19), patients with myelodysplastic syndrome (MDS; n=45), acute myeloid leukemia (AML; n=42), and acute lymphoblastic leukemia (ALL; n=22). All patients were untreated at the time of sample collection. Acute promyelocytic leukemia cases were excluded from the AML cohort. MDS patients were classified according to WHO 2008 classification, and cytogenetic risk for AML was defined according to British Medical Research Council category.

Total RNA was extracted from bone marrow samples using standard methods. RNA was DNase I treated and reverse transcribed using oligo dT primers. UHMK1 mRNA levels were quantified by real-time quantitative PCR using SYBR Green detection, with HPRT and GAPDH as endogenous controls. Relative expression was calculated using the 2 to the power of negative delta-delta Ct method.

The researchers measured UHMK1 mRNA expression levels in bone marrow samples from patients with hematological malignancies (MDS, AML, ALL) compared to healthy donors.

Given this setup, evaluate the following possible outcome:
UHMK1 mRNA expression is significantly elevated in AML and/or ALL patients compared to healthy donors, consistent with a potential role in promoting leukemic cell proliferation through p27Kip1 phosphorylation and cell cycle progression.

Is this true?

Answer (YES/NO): NO